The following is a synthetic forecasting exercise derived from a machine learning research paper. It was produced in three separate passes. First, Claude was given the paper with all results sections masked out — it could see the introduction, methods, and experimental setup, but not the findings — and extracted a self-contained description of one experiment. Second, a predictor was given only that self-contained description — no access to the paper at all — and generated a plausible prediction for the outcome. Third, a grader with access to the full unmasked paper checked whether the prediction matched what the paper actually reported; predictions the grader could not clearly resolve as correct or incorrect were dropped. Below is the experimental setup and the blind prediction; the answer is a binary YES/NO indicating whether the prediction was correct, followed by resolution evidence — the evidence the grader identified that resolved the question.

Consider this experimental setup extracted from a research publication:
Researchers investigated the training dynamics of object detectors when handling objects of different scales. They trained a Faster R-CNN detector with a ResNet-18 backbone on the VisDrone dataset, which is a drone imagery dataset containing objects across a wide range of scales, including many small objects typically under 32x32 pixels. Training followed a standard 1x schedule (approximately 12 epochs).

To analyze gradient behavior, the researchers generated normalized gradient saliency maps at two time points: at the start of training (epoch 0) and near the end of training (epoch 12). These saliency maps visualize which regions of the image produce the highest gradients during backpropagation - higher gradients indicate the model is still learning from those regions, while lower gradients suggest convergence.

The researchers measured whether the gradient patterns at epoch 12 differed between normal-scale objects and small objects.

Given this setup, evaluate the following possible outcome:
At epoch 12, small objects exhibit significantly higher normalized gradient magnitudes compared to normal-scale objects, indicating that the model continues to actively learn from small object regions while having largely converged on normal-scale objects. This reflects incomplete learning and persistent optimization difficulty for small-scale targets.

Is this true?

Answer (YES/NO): YES